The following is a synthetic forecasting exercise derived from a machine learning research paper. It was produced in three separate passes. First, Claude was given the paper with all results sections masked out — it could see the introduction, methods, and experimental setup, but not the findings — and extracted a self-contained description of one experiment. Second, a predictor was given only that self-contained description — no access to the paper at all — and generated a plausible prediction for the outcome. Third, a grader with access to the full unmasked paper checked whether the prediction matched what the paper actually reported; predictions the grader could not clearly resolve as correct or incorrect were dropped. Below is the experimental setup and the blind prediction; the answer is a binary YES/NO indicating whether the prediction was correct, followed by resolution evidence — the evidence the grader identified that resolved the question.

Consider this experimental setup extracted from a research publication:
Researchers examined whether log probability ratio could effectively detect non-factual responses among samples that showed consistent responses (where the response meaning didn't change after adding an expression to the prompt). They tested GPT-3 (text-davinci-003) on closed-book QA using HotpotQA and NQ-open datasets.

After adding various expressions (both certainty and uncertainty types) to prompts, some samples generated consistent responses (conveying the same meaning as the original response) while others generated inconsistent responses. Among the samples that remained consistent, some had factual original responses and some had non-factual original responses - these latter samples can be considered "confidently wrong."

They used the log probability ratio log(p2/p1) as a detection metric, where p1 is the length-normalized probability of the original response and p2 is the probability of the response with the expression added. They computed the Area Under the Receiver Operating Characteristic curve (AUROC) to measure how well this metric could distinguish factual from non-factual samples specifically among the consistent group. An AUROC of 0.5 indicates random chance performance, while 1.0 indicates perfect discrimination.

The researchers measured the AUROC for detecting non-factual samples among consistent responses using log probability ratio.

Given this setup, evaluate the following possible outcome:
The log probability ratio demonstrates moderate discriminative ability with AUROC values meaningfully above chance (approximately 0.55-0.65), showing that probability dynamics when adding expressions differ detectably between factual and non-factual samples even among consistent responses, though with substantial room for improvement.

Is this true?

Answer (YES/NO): NO